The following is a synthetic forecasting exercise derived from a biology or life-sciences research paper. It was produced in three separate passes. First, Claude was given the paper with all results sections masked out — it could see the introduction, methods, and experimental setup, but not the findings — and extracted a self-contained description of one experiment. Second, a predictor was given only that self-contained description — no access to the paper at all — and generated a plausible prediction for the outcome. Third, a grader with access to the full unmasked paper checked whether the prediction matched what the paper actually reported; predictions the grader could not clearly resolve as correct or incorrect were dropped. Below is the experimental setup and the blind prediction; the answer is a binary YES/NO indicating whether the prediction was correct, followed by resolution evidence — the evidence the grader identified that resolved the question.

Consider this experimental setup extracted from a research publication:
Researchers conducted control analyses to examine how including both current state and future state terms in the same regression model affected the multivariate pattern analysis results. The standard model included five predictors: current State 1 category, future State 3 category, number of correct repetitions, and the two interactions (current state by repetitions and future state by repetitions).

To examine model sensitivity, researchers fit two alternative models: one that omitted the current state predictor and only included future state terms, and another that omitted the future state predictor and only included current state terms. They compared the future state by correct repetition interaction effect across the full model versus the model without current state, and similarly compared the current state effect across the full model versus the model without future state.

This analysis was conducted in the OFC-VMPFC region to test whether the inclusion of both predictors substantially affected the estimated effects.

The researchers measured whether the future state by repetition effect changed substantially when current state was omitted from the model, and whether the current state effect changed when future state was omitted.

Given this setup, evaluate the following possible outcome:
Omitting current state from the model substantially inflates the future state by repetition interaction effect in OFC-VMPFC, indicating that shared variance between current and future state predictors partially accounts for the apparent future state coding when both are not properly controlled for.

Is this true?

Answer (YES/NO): NO